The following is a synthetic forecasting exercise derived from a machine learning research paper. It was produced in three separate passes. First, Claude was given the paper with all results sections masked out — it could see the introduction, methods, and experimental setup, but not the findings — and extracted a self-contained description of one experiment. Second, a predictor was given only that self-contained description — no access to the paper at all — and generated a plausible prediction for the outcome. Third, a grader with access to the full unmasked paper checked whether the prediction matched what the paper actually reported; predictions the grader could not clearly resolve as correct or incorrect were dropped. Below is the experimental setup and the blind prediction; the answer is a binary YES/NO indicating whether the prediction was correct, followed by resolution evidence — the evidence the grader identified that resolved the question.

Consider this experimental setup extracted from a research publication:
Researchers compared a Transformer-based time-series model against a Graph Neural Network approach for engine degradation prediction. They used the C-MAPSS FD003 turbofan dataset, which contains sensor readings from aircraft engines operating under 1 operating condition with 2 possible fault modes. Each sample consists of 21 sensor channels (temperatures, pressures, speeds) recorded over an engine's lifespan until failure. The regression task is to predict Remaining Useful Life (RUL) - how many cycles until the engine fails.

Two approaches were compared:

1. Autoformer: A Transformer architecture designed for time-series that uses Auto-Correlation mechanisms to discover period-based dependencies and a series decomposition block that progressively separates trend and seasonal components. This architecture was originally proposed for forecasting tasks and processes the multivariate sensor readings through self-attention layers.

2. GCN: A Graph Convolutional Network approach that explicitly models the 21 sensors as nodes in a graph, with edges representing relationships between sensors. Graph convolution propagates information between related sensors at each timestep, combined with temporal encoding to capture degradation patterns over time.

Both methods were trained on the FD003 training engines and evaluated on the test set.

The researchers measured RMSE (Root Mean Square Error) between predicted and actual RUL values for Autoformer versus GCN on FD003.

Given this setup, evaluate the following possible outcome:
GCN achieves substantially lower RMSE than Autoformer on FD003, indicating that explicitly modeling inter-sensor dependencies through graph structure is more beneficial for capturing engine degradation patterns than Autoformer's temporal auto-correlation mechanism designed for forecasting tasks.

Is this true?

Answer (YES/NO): YES